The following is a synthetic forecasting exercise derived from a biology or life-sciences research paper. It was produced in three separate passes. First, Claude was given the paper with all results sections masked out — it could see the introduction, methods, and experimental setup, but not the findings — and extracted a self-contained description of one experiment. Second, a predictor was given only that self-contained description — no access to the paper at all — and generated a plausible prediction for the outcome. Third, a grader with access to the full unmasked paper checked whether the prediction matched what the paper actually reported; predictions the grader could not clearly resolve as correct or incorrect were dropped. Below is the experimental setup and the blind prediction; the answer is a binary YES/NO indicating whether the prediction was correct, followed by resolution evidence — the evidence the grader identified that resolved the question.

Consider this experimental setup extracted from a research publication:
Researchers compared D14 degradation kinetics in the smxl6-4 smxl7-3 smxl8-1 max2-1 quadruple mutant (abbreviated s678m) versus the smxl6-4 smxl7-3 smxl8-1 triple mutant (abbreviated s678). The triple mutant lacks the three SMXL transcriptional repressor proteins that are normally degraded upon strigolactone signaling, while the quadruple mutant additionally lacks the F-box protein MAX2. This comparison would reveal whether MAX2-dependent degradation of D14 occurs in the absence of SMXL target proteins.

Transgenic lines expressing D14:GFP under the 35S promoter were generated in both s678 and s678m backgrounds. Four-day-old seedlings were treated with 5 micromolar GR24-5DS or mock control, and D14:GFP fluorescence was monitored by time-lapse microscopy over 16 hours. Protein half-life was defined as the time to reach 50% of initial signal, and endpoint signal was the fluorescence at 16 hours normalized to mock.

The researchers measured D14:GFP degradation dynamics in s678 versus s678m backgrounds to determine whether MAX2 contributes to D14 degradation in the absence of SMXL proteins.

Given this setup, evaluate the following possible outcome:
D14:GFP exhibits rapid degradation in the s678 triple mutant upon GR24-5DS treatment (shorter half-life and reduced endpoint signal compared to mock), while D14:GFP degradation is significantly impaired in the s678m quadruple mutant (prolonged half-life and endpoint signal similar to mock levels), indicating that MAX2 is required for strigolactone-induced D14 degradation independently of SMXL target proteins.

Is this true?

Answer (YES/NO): NO